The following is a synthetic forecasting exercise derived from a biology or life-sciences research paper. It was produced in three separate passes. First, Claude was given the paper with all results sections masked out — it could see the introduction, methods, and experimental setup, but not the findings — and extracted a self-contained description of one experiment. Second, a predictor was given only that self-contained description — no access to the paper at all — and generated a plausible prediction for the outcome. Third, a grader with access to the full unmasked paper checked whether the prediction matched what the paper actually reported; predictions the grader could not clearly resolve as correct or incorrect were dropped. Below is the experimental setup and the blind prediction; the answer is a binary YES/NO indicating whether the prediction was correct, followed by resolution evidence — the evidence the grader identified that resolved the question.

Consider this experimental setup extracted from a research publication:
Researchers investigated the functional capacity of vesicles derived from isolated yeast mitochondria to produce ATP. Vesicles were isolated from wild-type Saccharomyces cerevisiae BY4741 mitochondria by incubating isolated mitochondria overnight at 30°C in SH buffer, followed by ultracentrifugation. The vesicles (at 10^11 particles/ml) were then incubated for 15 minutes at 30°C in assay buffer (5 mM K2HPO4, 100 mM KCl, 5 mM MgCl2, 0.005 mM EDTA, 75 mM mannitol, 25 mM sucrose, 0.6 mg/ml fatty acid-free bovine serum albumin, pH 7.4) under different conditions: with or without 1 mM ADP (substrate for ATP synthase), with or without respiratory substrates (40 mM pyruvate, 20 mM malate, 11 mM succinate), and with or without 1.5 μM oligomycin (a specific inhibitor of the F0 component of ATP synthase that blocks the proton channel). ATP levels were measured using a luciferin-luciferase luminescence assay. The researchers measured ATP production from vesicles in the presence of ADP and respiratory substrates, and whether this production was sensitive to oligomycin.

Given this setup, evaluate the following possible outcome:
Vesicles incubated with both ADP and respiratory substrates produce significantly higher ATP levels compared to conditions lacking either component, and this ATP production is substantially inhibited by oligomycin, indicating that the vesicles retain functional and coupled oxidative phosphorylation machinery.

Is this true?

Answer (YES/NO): NO